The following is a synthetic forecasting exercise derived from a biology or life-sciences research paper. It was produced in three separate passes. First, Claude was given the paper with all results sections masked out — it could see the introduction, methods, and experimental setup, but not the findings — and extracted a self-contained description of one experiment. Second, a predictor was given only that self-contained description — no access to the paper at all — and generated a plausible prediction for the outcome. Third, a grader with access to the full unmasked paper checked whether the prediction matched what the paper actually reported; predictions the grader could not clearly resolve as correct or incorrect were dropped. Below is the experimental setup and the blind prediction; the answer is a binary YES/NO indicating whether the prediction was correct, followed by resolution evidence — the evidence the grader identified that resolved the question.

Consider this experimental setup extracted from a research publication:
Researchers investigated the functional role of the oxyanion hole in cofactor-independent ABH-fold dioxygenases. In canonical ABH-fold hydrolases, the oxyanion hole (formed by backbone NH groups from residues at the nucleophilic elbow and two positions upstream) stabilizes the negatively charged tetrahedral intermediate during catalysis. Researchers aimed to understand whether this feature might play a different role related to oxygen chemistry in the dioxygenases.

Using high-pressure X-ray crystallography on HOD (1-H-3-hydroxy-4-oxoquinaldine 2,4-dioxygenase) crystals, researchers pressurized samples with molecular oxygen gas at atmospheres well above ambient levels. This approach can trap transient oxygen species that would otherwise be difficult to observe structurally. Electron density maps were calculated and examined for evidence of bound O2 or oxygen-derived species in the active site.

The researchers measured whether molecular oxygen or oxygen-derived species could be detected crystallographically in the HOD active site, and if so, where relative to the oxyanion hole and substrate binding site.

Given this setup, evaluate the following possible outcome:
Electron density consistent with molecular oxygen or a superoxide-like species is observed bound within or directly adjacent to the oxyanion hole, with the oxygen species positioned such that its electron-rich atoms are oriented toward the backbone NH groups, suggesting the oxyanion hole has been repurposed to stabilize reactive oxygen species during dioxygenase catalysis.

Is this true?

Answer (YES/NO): YES